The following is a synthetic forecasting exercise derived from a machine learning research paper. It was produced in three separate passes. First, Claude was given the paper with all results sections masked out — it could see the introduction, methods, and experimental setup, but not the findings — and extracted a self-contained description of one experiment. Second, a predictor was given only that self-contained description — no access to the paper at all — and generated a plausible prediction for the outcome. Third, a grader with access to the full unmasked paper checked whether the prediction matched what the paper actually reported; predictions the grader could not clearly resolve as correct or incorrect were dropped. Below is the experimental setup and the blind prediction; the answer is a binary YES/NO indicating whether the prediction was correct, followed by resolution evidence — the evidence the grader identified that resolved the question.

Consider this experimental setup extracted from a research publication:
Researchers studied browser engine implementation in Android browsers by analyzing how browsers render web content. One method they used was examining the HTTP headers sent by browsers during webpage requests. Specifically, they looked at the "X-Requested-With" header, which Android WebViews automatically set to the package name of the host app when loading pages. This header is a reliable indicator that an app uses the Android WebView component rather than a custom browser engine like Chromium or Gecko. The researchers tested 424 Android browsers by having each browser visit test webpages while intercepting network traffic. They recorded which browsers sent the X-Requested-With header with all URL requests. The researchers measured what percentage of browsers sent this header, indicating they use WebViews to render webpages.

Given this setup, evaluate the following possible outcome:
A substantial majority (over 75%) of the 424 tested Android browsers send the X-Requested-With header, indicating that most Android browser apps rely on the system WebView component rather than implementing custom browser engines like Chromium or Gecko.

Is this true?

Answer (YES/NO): NO